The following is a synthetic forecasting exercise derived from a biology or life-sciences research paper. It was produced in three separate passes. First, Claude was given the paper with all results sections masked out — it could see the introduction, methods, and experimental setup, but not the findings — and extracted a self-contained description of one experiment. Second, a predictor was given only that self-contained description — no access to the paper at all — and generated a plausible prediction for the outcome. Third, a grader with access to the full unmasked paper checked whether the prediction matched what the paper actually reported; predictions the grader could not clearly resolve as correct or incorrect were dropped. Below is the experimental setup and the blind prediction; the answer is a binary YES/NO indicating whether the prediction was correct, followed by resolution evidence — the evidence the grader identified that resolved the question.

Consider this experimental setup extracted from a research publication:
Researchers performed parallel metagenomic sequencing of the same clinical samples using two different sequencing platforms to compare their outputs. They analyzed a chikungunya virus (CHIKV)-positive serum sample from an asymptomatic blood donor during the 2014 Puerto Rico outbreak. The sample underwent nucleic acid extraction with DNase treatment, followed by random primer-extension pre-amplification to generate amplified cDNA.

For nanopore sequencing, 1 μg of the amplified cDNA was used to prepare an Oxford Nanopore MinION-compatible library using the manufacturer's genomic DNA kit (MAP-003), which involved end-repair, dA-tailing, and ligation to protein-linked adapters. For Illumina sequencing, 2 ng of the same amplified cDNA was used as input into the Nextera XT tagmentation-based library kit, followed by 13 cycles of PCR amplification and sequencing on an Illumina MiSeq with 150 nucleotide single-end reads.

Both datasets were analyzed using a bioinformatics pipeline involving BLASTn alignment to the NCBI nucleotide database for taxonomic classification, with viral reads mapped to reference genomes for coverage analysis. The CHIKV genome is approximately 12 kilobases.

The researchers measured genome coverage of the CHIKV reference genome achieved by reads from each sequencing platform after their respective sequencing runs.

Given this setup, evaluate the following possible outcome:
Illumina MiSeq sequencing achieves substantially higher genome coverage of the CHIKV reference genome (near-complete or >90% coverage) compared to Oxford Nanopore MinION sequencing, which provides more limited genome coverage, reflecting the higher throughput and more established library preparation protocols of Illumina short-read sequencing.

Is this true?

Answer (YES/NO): NO